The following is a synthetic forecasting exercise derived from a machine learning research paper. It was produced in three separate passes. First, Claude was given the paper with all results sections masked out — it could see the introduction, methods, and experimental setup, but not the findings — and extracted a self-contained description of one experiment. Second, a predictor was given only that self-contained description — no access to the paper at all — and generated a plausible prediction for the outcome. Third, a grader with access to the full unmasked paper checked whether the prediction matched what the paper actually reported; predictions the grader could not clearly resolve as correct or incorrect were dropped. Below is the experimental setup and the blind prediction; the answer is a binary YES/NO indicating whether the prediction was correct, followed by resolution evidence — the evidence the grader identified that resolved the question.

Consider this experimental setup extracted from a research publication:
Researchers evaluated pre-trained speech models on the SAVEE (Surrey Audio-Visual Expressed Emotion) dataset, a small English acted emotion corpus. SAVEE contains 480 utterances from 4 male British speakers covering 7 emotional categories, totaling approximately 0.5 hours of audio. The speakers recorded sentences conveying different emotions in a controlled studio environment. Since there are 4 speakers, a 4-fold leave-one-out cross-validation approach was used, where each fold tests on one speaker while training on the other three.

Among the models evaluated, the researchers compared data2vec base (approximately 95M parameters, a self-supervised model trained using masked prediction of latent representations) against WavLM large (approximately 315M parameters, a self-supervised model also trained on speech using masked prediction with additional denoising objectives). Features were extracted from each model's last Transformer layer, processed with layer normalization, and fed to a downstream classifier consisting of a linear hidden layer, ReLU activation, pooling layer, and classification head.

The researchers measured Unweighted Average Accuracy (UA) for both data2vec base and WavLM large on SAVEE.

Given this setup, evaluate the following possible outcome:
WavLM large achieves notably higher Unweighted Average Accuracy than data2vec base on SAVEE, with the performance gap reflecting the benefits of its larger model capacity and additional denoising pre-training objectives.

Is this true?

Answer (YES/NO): NO